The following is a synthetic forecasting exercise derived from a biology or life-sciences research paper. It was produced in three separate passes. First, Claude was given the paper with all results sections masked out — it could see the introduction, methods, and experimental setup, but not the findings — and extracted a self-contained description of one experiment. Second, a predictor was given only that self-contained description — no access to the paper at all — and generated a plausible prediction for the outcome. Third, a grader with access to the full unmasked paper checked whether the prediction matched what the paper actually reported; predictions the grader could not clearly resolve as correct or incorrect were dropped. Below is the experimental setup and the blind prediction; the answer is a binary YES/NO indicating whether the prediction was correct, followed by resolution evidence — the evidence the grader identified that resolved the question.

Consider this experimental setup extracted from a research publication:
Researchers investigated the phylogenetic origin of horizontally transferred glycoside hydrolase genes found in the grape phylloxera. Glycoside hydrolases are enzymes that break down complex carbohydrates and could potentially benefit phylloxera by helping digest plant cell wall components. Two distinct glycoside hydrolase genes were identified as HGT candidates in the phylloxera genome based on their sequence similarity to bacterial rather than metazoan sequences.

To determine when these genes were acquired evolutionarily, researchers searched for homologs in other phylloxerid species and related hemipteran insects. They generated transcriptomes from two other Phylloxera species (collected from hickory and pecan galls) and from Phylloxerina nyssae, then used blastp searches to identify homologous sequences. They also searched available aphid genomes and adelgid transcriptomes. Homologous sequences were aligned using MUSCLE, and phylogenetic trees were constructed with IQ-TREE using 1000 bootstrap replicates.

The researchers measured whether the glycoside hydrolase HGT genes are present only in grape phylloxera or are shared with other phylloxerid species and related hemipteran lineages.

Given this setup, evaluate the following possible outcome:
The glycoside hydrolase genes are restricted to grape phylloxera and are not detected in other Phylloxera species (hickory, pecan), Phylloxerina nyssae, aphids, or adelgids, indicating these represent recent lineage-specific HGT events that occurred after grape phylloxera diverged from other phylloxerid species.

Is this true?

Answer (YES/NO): NO